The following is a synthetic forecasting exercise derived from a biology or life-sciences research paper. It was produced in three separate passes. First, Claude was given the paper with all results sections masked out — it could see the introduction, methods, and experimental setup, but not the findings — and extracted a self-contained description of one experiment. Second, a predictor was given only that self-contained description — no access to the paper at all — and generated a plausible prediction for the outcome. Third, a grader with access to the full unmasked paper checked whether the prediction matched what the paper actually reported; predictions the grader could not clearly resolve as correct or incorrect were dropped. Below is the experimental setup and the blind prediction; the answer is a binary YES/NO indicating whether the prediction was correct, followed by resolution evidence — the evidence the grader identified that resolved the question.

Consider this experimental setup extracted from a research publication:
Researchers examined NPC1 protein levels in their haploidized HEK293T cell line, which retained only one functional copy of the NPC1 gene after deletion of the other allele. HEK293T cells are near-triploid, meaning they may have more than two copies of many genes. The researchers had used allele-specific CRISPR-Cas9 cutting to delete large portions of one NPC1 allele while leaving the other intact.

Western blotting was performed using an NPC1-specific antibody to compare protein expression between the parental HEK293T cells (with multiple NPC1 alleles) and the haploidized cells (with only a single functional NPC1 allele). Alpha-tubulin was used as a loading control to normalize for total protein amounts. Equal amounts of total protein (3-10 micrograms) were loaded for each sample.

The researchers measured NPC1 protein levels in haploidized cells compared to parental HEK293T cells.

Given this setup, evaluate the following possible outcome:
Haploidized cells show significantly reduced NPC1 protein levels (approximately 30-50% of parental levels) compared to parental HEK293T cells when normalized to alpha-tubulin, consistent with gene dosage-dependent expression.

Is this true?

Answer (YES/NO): YES